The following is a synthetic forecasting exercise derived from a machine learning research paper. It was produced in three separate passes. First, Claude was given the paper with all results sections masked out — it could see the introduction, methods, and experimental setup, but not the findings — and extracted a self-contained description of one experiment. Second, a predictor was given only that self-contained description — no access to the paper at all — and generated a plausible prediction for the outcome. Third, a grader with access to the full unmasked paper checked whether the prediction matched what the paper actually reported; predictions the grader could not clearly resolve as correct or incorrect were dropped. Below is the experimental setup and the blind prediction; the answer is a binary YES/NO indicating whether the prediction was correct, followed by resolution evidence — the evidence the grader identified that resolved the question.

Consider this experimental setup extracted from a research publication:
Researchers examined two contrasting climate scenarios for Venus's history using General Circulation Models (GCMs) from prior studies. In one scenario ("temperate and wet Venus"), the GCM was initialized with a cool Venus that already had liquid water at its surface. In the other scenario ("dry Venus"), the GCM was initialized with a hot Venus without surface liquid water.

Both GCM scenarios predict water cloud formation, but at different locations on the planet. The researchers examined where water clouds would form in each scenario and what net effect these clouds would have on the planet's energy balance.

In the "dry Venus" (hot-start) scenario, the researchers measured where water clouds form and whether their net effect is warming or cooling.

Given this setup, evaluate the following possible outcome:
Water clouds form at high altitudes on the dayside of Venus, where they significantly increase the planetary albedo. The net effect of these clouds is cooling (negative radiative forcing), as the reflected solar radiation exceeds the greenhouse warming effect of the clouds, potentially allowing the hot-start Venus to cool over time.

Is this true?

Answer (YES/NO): NO